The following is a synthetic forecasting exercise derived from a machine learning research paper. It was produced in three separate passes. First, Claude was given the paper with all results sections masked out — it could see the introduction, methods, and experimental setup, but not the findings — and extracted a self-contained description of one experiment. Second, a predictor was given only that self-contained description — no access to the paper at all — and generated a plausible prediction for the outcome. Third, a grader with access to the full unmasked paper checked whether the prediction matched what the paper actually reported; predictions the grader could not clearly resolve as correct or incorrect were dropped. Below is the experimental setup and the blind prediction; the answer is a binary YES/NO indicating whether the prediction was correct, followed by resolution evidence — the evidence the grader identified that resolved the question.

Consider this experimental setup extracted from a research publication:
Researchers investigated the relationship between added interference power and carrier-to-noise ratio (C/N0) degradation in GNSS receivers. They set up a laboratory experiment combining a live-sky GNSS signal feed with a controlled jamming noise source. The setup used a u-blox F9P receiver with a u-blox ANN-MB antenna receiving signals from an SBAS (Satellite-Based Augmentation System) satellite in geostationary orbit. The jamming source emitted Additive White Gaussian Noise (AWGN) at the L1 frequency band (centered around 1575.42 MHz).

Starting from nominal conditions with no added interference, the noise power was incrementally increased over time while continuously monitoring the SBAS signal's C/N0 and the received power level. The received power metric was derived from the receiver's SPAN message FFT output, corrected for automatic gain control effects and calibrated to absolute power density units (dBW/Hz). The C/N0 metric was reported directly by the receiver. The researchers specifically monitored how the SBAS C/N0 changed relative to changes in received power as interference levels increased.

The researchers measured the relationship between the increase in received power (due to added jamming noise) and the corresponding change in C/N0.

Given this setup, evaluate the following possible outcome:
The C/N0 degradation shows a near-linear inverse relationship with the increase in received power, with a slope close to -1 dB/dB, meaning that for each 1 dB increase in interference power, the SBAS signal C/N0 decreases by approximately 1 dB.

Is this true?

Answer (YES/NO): YES